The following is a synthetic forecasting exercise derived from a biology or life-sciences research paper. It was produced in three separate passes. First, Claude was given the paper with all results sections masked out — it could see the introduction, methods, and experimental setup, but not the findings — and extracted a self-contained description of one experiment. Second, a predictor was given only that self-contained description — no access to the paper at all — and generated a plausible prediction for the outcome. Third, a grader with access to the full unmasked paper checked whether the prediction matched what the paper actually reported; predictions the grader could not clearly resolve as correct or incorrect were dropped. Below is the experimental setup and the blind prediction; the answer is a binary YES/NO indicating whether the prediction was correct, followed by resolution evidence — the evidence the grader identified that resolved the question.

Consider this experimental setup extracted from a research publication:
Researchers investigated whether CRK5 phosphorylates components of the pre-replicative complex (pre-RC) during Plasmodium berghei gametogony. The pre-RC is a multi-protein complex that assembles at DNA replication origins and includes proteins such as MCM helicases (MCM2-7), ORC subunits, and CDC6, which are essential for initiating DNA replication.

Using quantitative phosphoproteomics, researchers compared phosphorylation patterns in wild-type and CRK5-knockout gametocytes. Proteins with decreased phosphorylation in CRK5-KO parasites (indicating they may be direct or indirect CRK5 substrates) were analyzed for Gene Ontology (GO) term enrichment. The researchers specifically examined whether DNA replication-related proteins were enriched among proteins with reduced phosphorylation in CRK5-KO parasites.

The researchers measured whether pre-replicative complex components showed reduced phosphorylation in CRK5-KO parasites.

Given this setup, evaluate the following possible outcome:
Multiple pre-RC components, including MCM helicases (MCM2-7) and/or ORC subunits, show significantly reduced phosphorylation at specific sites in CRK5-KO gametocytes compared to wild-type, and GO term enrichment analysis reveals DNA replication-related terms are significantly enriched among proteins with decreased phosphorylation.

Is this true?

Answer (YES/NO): YES